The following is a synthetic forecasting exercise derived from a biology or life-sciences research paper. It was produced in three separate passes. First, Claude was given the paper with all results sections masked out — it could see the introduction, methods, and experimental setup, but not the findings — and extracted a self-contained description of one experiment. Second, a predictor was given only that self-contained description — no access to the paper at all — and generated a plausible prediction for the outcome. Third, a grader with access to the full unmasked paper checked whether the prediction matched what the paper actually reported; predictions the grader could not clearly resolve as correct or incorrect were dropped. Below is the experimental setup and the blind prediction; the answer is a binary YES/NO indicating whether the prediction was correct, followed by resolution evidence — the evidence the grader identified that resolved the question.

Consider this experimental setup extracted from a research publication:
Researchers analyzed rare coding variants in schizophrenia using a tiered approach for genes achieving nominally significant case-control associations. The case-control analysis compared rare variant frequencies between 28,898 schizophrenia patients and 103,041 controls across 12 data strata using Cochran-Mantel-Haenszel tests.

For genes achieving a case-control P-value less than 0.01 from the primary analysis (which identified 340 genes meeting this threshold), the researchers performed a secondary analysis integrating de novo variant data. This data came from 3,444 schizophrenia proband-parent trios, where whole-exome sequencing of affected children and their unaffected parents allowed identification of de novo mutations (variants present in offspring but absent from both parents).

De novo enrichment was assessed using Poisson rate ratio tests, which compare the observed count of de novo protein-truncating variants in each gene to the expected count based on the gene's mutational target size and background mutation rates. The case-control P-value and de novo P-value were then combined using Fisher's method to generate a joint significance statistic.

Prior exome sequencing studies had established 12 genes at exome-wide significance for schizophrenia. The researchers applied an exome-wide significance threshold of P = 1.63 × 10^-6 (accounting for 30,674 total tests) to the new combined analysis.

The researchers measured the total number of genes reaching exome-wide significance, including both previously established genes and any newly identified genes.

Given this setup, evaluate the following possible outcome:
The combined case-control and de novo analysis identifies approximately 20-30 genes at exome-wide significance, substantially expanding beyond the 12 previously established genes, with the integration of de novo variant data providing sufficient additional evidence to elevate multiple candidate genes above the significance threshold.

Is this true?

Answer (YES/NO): NO